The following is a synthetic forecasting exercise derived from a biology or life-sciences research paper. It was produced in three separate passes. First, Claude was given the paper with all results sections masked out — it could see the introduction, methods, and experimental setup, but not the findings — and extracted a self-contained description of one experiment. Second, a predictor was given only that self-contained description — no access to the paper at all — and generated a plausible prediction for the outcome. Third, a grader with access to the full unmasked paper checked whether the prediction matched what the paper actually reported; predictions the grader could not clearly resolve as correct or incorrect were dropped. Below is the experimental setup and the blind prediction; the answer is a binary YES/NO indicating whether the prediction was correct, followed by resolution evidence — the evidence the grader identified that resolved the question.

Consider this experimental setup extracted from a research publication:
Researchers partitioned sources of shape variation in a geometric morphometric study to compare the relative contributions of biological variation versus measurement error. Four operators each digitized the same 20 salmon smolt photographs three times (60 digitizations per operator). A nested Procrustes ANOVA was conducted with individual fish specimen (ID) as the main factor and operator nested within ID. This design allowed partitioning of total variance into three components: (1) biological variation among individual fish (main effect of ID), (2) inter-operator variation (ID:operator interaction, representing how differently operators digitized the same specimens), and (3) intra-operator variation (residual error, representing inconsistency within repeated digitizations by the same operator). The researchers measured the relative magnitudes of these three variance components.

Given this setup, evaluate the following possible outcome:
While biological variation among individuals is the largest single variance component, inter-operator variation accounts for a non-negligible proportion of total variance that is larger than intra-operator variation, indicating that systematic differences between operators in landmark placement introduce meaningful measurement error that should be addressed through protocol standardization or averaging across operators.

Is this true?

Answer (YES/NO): YES